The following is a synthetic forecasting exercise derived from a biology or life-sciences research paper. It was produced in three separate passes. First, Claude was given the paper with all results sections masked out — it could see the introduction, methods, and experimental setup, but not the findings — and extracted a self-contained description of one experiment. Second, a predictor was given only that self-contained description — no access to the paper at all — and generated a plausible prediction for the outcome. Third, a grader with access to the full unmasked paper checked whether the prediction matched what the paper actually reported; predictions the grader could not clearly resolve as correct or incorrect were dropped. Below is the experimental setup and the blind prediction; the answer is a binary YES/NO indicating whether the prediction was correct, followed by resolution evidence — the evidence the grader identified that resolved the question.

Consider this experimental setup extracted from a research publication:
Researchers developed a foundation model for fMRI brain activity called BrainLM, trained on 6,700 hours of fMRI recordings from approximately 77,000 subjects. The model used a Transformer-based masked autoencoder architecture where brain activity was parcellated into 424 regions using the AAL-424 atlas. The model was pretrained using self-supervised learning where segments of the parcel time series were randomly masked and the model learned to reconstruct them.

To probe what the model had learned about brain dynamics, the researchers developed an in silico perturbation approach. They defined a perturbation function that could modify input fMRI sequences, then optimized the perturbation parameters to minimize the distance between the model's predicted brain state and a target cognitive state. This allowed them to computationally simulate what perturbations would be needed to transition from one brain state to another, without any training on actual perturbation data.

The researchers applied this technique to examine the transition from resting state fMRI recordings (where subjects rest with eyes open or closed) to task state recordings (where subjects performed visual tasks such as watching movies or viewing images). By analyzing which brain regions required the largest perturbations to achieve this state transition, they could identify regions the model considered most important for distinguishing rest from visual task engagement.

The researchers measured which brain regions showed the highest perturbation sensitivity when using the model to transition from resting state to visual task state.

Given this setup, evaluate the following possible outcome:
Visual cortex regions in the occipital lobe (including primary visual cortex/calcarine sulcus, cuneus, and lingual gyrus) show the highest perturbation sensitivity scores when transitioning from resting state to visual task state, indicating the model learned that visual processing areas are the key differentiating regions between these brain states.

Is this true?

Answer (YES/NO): YES